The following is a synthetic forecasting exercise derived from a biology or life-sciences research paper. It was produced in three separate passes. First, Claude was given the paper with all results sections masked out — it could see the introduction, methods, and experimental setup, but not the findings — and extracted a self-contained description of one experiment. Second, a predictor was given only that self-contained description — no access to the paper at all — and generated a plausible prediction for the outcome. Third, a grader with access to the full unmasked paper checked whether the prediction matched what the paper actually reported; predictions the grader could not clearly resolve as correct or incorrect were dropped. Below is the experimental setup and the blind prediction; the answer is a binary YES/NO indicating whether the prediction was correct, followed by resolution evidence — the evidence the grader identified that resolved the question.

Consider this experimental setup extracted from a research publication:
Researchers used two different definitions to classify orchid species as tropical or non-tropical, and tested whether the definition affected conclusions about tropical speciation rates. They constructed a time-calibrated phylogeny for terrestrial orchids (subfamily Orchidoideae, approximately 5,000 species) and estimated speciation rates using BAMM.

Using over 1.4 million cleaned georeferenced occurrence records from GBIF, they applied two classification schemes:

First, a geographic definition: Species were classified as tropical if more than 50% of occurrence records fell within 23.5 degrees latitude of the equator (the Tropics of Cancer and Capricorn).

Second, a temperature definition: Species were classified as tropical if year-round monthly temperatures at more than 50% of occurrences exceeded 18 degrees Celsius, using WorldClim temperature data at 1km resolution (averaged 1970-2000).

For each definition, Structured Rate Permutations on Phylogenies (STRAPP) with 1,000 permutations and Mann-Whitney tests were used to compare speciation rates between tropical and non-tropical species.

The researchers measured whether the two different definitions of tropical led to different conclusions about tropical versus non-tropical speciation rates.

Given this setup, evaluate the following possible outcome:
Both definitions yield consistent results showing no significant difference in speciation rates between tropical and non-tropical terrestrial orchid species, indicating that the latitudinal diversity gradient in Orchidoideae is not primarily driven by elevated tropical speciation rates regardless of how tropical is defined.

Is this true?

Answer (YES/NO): NO